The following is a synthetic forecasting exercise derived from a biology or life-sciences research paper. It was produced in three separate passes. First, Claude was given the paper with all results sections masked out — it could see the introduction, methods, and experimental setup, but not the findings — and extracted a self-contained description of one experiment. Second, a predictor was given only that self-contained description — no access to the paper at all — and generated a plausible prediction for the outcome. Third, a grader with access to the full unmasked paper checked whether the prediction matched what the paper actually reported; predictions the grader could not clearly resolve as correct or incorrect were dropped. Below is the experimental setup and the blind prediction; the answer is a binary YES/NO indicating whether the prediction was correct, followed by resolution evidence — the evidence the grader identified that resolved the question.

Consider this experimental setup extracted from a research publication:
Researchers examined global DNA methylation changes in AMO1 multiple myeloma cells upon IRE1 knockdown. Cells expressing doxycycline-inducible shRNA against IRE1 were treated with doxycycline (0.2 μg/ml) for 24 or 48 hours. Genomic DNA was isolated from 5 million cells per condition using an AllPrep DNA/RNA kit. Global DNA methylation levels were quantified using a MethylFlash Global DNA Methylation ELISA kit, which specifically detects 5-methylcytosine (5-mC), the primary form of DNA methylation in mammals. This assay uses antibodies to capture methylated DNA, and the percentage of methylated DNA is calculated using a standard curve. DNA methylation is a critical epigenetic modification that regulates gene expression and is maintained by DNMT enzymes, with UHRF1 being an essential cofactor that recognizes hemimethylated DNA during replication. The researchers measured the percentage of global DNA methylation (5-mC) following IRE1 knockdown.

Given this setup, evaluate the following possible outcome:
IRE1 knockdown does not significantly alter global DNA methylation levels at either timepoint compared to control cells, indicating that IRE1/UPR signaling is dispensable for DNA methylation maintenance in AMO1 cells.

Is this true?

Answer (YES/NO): NO